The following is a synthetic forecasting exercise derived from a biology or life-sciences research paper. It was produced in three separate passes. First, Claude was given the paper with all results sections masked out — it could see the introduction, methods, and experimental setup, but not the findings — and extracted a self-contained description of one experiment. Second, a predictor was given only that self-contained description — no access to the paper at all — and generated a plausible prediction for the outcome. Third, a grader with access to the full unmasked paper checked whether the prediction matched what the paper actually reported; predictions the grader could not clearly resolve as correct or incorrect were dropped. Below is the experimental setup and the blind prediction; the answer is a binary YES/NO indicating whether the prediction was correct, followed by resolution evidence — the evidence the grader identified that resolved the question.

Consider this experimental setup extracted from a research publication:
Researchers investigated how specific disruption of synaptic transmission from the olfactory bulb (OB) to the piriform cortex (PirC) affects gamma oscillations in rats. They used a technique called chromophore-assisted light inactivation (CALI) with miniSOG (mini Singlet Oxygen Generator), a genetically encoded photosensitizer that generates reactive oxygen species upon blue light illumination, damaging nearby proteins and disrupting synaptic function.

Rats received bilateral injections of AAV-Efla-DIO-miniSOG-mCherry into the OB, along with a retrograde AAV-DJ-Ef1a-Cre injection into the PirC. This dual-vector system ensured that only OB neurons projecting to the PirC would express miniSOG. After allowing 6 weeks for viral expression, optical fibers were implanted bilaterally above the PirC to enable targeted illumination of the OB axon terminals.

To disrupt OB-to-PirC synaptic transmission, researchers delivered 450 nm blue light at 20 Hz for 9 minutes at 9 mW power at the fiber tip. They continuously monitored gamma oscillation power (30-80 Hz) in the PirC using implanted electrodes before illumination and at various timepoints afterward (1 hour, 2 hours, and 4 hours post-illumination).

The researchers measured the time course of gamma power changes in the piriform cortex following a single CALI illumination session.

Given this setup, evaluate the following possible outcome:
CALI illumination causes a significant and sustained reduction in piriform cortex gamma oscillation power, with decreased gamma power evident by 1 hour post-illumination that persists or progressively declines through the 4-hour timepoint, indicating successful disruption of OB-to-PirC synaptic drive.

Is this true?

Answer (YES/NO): NO